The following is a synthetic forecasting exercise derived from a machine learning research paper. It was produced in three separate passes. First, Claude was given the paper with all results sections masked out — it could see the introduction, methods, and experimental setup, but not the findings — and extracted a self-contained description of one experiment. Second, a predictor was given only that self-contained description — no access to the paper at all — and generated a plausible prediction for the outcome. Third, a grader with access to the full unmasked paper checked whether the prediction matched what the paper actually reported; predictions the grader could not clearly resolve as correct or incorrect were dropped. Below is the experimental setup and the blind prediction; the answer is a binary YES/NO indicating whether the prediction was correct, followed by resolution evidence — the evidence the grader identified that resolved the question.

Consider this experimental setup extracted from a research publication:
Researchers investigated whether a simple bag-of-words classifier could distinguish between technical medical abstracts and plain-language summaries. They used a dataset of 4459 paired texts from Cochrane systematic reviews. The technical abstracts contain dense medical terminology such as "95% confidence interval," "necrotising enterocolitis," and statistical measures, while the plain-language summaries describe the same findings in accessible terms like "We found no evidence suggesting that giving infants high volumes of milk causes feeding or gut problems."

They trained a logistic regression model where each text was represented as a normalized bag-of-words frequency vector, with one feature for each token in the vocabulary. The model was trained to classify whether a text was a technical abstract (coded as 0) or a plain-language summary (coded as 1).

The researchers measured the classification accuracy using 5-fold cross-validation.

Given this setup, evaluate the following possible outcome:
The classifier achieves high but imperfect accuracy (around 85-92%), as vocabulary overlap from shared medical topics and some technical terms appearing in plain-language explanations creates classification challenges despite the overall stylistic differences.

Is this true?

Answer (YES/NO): NO